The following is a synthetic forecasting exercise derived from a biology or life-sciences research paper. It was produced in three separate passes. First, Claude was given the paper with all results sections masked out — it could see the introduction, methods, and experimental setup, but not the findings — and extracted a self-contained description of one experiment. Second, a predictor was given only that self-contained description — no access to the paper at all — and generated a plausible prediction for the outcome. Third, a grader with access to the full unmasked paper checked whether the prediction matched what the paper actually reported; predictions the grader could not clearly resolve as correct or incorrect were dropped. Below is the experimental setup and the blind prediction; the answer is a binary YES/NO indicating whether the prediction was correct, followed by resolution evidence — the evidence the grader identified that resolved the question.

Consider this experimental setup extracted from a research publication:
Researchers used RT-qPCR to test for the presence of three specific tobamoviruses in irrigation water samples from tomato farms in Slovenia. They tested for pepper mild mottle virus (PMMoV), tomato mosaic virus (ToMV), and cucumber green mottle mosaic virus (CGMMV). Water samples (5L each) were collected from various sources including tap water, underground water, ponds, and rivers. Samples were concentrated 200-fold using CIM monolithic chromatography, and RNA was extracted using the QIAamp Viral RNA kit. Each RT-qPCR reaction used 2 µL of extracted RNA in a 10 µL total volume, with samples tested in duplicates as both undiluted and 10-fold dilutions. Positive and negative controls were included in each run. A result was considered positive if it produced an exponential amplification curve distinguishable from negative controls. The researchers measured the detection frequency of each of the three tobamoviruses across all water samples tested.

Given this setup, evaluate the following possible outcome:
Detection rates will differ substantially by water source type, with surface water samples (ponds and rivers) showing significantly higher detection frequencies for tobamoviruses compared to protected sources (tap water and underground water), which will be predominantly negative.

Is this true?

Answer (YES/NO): NO